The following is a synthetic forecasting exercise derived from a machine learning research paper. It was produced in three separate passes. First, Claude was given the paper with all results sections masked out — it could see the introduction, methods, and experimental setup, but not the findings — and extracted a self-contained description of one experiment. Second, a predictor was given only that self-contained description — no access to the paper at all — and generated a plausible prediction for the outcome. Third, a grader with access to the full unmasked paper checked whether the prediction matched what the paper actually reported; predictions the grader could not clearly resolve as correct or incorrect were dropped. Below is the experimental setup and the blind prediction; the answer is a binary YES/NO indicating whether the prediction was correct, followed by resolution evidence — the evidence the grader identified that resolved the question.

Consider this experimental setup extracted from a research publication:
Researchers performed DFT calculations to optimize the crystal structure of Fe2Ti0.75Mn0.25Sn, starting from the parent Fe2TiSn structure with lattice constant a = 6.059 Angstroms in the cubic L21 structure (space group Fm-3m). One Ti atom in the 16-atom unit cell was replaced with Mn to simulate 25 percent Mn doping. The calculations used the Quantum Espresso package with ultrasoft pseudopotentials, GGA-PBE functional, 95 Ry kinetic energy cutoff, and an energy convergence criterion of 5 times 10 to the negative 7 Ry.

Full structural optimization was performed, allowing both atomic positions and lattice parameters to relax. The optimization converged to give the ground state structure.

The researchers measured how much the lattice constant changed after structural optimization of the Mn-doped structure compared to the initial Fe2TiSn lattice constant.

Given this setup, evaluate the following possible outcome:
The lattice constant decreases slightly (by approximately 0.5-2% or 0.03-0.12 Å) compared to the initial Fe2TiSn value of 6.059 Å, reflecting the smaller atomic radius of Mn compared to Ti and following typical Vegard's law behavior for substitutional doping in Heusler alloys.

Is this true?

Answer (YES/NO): NO